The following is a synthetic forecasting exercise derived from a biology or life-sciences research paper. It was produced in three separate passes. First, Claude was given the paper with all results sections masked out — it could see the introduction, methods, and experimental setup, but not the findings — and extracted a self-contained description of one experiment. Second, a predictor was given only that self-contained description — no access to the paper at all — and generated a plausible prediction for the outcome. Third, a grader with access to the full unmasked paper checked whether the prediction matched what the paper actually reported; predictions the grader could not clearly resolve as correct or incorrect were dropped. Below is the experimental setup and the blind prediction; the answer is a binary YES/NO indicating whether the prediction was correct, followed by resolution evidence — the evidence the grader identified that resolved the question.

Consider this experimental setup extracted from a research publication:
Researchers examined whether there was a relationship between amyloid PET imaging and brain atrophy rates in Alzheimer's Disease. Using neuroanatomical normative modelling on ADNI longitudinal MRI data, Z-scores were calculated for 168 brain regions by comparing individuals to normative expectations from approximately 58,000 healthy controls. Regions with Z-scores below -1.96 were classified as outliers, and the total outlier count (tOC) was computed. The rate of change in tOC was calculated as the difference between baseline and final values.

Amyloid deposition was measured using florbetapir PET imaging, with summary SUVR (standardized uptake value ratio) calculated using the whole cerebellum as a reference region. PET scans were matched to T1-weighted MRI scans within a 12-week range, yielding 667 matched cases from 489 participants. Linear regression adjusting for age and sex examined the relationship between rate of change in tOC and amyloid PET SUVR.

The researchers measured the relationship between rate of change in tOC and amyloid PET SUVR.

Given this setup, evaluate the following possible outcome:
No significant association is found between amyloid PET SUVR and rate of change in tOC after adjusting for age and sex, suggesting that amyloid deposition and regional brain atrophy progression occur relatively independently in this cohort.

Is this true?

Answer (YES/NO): YES